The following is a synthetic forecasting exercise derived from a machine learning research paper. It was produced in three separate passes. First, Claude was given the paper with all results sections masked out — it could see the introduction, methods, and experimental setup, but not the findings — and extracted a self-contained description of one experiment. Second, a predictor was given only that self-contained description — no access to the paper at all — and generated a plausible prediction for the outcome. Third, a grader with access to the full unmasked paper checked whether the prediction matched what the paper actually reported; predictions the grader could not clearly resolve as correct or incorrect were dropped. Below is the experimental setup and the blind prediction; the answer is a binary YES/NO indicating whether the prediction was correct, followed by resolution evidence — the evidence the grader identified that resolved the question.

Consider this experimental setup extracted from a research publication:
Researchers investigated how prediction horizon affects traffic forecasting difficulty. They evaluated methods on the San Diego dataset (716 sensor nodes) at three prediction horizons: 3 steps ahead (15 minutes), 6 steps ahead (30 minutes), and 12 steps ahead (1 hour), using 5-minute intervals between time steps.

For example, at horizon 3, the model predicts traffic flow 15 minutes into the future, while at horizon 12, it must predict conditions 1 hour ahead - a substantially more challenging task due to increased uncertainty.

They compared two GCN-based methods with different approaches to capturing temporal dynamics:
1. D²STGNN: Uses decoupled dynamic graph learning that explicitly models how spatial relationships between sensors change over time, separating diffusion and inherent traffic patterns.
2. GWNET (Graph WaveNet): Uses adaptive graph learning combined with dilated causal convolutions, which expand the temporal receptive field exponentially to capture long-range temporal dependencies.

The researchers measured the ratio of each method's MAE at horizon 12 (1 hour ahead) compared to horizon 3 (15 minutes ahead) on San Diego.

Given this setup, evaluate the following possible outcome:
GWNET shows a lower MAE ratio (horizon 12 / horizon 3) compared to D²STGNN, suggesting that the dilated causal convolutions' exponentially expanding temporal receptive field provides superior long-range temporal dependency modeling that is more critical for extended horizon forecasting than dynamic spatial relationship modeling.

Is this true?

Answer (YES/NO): YES